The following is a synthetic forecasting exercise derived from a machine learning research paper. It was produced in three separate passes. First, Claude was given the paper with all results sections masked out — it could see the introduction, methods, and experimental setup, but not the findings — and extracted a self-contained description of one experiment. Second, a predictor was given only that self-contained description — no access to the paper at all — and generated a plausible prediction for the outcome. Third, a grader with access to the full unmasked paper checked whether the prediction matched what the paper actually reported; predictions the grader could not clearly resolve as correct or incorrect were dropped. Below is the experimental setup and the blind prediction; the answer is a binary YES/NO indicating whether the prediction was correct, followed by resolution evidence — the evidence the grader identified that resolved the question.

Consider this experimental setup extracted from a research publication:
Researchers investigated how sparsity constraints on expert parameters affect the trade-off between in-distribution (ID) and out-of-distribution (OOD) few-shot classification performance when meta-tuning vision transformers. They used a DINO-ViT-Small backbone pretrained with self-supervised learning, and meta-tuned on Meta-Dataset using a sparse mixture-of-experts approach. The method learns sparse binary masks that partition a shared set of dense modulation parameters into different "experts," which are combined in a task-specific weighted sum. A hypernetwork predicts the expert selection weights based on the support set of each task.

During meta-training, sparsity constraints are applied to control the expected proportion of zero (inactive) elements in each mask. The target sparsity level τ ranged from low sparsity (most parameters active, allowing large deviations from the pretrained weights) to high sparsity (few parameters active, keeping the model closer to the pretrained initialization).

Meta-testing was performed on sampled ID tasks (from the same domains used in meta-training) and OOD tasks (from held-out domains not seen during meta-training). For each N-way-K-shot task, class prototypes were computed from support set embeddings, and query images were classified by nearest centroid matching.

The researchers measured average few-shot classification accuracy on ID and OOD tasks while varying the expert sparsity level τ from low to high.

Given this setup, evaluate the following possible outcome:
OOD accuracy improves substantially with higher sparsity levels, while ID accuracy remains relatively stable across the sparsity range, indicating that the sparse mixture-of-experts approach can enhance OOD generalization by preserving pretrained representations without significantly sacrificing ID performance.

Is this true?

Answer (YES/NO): NO